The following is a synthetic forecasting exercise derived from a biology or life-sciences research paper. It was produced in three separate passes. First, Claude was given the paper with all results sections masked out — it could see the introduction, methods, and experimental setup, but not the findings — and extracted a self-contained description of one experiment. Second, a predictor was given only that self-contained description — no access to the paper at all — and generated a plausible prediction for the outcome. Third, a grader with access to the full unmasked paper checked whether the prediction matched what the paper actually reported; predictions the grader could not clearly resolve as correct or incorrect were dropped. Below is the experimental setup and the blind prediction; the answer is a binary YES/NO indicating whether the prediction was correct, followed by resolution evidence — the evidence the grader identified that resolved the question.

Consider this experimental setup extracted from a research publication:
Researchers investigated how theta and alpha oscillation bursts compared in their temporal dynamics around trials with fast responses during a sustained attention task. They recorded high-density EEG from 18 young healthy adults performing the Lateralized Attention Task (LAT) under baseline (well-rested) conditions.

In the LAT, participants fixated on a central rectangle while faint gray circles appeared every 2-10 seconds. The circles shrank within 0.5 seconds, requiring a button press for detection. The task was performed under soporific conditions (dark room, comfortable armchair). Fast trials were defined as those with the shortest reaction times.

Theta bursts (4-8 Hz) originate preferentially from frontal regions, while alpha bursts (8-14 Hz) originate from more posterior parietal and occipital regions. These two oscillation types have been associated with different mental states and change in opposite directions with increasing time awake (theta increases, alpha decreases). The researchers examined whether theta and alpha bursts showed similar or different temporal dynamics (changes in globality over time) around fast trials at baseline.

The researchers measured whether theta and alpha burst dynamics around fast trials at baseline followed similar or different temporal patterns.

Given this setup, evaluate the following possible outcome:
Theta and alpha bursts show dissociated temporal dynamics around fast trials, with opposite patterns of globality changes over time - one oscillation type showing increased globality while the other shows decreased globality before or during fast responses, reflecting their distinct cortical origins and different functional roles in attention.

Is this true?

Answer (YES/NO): NO